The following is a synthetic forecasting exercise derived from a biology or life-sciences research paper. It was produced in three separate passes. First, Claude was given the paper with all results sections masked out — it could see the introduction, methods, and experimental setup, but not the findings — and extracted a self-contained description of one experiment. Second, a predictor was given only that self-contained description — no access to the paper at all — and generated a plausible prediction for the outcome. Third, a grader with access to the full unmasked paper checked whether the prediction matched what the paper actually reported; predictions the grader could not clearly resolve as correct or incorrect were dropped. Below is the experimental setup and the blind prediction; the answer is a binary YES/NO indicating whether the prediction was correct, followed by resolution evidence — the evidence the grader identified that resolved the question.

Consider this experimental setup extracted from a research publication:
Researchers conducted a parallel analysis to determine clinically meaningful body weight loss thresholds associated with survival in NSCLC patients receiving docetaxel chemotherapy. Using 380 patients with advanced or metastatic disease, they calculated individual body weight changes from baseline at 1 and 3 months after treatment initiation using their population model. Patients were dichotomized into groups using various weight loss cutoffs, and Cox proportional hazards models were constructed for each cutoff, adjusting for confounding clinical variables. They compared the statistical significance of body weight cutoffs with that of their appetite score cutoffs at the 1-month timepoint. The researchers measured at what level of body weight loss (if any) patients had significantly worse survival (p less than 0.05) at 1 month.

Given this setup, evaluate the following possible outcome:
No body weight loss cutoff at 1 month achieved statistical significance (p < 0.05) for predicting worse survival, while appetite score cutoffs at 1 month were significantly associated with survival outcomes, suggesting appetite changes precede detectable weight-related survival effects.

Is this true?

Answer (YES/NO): NO